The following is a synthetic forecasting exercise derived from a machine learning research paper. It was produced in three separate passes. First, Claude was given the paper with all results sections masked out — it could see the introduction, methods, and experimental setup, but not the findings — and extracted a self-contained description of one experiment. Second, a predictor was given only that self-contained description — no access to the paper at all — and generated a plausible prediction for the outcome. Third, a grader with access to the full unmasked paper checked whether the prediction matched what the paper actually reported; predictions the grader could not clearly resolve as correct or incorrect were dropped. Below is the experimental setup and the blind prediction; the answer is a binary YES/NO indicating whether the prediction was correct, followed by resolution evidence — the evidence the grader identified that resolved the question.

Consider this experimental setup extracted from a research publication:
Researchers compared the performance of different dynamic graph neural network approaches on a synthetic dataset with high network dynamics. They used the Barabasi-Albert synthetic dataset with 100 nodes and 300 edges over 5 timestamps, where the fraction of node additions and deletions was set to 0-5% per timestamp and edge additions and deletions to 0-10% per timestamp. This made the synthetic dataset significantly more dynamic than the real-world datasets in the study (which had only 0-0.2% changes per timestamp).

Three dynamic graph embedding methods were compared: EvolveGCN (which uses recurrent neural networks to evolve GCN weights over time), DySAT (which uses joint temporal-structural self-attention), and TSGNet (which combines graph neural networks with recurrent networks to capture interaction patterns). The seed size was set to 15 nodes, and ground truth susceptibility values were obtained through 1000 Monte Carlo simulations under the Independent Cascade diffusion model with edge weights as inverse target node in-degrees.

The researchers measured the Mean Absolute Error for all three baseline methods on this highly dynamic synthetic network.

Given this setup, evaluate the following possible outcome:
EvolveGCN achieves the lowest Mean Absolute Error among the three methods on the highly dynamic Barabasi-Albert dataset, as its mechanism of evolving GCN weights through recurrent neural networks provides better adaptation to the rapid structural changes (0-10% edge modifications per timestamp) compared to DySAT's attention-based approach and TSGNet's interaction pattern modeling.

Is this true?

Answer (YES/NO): NO